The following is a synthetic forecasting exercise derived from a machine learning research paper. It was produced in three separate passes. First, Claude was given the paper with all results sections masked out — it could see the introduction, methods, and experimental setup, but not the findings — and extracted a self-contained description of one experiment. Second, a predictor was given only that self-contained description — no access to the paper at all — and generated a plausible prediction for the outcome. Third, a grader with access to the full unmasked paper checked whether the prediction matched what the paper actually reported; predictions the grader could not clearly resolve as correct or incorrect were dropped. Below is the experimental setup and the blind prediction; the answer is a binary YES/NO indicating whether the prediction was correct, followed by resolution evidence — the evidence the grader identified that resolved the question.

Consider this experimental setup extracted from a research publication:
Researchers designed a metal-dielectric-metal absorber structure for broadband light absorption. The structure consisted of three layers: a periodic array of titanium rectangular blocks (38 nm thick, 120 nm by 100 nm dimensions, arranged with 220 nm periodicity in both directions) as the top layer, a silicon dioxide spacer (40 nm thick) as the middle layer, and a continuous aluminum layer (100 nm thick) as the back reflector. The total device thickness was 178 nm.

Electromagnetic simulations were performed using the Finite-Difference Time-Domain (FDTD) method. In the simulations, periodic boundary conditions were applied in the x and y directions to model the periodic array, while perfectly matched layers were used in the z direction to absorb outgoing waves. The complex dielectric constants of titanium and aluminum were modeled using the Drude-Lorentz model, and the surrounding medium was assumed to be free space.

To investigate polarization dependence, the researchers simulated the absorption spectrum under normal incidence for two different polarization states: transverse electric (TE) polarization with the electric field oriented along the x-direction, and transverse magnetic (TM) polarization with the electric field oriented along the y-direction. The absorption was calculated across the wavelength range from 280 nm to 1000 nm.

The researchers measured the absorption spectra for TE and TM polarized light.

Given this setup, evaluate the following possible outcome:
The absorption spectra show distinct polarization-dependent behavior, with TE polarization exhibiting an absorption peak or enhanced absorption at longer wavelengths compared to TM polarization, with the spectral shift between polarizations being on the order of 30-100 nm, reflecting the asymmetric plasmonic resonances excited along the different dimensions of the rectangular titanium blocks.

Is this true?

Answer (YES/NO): NO